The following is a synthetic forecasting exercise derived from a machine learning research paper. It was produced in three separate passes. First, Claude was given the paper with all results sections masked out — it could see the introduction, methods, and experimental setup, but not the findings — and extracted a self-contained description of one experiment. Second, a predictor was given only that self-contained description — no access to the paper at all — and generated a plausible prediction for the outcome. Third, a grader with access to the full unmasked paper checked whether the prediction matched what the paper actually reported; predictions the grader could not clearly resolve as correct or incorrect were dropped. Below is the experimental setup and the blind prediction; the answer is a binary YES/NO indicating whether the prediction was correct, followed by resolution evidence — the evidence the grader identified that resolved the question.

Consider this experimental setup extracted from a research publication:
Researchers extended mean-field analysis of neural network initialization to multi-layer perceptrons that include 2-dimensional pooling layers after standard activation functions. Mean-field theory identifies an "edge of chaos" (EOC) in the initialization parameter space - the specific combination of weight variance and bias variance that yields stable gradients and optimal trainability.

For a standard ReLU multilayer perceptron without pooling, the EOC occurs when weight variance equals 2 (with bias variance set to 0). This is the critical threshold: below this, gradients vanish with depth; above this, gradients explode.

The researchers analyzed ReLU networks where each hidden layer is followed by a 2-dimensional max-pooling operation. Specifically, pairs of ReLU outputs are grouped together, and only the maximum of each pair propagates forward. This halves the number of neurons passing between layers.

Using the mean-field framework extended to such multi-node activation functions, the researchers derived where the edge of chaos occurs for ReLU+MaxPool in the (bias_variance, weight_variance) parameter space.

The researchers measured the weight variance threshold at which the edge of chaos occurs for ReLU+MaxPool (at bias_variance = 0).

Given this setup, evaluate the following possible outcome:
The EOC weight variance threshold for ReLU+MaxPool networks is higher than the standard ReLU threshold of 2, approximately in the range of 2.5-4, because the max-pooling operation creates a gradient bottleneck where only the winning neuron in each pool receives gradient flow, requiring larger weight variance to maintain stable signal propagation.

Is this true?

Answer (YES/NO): NO